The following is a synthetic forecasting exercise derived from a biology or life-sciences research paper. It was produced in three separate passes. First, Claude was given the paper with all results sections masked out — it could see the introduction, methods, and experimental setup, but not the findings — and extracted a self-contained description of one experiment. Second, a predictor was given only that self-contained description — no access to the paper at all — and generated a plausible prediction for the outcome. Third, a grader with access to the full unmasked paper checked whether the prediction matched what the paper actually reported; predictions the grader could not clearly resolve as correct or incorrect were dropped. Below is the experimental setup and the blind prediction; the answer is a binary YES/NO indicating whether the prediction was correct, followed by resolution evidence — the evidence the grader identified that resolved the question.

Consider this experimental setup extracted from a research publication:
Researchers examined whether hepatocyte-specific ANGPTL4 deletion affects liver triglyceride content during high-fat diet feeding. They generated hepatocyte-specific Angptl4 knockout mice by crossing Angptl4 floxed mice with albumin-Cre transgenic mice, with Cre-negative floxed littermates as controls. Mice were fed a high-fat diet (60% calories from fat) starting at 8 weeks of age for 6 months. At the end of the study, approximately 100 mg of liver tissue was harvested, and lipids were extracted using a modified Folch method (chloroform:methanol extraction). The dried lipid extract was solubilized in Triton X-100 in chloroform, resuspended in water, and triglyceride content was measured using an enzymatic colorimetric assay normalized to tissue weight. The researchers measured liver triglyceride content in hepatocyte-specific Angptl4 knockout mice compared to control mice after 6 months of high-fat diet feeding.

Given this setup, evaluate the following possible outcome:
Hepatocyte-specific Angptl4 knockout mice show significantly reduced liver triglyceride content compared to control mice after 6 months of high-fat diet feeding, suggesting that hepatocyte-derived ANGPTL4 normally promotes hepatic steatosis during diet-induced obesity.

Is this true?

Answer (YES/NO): NO